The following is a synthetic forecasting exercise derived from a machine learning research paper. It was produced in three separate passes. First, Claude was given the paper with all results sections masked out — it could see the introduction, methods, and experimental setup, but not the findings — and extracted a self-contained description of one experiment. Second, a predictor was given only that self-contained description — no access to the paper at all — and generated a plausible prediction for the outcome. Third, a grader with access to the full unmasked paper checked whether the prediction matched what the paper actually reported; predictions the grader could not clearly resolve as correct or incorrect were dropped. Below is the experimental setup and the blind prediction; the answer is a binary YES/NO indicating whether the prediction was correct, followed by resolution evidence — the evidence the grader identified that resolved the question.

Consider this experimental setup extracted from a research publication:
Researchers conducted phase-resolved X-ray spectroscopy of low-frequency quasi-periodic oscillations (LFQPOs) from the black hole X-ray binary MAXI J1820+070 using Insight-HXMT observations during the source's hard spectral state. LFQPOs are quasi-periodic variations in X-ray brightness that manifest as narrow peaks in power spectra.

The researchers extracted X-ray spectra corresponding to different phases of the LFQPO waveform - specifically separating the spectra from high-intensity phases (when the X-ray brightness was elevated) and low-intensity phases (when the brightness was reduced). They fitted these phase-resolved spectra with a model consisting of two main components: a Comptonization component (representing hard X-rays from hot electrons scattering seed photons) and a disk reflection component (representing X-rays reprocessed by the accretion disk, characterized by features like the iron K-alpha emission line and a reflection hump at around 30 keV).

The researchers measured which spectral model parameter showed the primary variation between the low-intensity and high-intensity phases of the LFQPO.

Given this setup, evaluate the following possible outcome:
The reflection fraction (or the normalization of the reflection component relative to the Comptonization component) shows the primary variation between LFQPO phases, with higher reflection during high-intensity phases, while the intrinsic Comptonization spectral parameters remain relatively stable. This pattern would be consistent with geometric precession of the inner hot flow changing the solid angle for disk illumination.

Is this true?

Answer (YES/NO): NO